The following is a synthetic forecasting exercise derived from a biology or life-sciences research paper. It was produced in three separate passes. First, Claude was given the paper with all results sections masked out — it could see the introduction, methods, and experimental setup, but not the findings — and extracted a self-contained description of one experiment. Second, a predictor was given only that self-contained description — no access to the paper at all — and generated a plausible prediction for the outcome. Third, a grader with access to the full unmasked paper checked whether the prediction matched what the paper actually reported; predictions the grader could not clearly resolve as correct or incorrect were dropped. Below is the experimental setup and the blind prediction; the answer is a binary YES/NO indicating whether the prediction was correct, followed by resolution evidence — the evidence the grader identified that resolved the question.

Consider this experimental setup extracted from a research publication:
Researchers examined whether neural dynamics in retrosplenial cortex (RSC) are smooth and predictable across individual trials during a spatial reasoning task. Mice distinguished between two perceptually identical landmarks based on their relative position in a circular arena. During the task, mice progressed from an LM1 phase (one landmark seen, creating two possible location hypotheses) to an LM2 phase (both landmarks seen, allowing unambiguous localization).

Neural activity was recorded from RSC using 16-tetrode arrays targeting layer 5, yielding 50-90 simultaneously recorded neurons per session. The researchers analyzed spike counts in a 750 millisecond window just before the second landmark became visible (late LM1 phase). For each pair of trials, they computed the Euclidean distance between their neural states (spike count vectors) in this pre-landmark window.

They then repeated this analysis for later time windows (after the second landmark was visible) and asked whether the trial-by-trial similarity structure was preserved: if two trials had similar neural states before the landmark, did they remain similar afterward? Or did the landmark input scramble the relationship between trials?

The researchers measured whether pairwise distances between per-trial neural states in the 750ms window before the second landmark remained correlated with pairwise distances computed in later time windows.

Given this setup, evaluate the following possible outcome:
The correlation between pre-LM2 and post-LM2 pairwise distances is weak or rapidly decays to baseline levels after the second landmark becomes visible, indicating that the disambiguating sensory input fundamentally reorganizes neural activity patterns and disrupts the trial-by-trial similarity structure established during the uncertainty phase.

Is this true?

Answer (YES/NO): NO